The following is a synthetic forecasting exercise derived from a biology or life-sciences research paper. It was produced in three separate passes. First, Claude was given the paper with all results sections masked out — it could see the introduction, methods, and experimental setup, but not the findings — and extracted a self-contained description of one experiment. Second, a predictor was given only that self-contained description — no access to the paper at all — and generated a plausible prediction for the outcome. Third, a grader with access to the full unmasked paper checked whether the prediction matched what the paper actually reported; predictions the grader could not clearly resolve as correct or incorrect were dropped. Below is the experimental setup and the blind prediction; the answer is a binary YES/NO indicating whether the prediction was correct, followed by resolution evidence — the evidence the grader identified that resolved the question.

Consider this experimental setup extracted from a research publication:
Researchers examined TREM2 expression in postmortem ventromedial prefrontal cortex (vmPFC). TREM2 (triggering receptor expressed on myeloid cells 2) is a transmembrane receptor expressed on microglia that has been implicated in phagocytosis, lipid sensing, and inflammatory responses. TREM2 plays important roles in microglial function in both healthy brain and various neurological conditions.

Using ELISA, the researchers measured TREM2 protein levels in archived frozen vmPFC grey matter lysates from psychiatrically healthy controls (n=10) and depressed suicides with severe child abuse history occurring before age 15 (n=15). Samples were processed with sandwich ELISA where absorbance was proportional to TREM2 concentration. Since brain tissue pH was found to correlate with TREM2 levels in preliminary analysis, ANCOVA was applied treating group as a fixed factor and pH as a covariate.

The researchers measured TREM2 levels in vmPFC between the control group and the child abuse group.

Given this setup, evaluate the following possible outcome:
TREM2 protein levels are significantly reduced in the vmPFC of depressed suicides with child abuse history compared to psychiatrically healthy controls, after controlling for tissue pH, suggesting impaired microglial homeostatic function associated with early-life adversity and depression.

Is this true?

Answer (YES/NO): NO